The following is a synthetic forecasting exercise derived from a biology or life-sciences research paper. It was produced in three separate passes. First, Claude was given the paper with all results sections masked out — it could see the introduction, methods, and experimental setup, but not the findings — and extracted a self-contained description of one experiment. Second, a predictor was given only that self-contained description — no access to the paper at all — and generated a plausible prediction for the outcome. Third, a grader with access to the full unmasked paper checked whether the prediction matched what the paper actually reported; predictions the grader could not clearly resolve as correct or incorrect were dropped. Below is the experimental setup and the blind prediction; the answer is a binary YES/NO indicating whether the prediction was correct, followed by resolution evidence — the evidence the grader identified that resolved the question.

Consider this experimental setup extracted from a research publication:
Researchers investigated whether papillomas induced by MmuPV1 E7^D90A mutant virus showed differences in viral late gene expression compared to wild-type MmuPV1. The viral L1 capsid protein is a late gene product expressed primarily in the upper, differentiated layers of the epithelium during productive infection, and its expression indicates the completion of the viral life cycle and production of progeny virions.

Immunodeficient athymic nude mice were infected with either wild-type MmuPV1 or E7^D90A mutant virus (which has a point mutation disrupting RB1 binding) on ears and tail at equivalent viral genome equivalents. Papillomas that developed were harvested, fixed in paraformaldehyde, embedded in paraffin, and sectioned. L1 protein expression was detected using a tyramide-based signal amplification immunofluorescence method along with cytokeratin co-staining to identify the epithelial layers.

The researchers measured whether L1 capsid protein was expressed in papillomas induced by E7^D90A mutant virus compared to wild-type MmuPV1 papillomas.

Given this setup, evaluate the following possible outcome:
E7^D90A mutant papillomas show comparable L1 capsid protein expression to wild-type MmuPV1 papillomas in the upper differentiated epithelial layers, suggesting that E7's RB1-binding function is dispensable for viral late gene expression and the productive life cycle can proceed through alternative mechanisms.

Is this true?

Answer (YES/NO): YES